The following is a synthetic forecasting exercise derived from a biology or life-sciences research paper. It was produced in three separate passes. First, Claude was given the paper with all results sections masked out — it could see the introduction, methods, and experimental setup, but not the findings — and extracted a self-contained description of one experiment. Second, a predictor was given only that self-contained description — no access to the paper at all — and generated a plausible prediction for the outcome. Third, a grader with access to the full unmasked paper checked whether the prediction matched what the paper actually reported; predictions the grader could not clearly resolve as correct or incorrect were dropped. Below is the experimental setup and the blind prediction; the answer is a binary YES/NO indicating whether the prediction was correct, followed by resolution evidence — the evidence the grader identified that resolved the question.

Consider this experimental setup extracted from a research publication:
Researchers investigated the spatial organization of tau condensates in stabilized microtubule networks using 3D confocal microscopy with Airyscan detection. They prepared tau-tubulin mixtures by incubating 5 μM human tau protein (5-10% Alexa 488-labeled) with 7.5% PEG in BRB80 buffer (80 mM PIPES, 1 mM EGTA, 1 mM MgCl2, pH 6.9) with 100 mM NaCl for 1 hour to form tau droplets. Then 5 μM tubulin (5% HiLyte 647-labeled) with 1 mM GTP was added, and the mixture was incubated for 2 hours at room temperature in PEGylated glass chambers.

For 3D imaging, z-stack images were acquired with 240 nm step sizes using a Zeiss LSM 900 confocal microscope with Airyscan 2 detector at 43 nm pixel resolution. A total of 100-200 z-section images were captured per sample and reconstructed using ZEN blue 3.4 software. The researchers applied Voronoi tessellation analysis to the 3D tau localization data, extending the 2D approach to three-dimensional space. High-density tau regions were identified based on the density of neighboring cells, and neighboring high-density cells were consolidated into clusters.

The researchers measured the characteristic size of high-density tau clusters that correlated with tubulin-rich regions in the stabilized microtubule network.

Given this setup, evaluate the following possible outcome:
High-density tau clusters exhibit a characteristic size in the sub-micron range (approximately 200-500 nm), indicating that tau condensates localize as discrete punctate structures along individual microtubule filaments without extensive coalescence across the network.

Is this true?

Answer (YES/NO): NO